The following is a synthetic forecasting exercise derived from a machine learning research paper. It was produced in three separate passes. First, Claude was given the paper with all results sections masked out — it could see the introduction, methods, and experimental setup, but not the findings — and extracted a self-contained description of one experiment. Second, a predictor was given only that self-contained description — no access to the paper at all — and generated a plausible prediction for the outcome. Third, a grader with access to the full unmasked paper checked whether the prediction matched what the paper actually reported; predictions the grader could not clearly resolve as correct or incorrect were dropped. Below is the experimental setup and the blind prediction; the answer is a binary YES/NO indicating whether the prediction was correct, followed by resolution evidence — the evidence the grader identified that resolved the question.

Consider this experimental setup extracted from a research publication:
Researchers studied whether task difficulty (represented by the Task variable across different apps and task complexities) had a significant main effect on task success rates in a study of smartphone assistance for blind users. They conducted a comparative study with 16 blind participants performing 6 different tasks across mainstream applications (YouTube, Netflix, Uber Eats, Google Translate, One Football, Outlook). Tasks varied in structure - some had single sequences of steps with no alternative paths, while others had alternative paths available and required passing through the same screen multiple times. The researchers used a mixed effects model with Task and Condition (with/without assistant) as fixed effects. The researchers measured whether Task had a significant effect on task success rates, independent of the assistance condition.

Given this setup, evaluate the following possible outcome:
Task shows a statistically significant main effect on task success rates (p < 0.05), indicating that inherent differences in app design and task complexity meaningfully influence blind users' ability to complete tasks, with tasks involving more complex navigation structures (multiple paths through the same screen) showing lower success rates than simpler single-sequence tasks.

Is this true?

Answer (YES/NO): NO